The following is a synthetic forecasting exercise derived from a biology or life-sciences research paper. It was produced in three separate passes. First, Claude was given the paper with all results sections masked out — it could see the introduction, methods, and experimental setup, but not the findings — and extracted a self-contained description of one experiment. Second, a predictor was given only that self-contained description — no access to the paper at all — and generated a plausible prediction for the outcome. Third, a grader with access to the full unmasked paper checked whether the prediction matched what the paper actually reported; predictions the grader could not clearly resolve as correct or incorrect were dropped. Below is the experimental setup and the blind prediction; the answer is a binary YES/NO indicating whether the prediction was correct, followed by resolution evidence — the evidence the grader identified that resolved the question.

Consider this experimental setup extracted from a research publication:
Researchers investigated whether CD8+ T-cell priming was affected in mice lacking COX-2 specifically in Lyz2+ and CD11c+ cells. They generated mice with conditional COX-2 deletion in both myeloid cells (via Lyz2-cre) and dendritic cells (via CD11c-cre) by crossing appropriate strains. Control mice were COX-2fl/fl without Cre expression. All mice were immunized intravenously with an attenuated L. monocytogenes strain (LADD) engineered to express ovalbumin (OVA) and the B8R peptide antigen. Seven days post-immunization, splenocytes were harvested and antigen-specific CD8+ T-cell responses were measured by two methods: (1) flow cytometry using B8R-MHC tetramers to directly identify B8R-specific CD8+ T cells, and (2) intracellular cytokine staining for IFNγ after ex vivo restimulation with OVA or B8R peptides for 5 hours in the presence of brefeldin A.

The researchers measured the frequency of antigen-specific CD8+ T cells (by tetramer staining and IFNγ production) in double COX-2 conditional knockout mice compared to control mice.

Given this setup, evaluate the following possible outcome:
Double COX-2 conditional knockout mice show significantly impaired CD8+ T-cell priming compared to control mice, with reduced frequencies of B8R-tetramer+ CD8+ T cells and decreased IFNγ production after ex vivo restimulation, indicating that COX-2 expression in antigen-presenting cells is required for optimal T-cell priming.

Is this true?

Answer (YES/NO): NO